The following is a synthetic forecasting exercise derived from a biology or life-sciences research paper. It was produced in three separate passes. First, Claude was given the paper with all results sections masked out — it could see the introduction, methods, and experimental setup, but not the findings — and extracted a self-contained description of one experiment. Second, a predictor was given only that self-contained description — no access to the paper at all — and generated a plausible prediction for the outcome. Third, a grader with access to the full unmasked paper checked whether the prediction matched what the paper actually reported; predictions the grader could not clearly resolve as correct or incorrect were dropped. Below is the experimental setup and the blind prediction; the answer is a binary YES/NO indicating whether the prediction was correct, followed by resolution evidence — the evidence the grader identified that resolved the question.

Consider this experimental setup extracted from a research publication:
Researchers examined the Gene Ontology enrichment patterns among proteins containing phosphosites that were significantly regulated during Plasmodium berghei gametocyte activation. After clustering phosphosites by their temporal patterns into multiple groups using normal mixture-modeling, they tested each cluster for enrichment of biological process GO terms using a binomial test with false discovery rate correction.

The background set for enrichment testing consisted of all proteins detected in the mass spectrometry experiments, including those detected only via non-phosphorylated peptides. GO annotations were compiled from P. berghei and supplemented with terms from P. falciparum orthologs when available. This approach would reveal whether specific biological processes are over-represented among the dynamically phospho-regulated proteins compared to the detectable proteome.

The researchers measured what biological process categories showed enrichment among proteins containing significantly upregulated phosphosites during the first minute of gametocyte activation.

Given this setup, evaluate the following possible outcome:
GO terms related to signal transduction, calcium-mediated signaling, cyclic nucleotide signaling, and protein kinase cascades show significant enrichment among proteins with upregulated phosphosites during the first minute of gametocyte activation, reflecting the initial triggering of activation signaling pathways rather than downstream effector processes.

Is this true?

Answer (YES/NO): NO